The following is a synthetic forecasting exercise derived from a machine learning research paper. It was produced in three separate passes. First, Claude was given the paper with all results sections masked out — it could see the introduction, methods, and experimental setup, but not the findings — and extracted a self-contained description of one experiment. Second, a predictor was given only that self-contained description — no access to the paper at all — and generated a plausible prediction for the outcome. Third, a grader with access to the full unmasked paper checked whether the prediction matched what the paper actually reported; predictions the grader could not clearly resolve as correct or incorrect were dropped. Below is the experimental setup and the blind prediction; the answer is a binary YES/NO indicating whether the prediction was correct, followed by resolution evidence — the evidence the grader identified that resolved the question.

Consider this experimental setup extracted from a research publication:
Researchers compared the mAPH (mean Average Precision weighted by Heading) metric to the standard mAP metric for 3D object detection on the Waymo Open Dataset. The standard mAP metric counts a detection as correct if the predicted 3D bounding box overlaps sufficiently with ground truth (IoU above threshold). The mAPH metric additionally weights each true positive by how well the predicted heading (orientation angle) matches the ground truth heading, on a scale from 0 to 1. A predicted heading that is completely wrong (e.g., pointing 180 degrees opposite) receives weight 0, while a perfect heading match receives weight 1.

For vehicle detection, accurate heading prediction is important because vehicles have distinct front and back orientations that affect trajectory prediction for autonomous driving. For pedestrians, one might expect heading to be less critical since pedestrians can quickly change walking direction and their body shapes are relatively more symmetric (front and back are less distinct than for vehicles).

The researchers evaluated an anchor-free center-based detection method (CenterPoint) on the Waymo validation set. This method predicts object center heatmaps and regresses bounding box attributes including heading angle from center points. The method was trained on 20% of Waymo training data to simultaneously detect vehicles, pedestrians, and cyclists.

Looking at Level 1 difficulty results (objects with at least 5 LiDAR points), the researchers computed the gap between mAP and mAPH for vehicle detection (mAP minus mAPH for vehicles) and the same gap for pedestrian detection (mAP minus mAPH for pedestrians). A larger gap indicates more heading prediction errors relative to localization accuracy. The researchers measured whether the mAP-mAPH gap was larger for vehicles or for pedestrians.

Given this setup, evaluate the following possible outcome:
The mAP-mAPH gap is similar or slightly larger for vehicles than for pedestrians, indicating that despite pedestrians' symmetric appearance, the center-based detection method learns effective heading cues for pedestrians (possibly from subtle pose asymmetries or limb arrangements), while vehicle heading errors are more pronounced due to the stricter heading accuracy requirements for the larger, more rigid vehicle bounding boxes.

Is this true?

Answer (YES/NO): NO